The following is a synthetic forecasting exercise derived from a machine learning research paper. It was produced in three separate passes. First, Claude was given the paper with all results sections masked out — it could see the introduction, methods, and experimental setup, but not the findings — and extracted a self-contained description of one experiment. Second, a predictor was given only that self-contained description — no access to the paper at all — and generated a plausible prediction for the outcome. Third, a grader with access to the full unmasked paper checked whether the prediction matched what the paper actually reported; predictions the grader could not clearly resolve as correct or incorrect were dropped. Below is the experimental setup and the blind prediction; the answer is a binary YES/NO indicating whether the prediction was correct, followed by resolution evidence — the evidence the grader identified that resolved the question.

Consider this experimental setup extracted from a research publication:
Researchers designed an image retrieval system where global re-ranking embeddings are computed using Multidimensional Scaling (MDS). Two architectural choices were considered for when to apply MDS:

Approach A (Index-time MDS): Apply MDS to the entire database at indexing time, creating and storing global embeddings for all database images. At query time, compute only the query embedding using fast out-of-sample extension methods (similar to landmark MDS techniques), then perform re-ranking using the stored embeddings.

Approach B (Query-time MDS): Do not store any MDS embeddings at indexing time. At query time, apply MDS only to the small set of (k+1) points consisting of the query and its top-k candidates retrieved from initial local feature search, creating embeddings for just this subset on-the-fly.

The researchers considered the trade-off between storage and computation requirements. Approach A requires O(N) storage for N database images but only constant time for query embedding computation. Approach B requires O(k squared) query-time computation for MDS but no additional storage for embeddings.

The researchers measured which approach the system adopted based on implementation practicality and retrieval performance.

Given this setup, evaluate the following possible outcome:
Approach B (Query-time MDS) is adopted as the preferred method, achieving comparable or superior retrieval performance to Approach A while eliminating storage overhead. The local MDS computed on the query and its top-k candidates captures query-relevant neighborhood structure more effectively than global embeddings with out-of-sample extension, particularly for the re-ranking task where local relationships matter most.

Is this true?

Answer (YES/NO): YES